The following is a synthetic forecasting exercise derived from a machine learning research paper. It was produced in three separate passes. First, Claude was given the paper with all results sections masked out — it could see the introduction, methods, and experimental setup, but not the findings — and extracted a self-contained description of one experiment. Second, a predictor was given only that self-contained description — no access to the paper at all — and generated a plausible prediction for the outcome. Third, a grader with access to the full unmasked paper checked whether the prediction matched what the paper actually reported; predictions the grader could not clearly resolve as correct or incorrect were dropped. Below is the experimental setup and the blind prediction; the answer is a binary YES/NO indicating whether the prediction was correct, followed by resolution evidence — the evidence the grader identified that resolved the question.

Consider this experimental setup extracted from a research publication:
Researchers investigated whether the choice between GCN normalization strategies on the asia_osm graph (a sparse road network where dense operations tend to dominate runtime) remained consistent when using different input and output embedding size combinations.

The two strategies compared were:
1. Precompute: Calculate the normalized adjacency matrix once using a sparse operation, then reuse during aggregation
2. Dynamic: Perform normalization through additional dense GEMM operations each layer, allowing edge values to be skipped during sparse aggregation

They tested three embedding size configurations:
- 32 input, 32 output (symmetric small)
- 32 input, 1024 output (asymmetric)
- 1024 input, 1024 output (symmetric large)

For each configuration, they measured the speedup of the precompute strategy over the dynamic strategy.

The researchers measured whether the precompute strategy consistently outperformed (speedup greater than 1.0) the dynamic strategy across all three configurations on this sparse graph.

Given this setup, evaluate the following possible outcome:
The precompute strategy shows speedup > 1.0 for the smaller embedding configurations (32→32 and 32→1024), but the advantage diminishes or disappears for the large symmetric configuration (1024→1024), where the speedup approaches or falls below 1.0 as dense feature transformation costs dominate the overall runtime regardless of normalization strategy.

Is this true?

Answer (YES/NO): NO